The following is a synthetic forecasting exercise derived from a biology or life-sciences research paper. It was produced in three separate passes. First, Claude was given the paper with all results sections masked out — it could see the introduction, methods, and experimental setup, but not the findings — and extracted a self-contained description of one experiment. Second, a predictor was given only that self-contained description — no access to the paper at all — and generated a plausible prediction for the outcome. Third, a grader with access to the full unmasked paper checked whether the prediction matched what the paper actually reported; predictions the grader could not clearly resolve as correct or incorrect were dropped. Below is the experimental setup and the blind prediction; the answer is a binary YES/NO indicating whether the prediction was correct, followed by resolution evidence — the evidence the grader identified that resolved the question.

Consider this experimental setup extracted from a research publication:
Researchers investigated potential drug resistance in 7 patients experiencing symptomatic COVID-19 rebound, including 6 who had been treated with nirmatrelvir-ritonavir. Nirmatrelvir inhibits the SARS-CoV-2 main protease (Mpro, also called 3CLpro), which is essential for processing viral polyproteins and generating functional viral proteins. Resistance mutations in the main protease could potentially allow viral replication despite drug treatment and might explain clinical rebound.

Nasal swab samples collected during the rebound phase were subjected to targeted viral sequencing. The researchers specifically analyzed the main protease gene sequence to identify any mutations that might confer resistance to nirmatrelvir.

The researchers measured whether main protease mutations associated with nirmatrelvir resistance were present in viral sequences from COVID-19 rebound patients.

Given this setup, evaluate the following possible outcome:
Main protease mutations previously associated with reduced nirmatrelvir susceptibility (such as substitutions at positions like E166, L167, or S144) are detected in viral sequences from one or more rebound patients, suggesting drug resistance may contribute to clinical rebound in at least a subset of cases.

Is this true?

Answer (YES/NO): NO